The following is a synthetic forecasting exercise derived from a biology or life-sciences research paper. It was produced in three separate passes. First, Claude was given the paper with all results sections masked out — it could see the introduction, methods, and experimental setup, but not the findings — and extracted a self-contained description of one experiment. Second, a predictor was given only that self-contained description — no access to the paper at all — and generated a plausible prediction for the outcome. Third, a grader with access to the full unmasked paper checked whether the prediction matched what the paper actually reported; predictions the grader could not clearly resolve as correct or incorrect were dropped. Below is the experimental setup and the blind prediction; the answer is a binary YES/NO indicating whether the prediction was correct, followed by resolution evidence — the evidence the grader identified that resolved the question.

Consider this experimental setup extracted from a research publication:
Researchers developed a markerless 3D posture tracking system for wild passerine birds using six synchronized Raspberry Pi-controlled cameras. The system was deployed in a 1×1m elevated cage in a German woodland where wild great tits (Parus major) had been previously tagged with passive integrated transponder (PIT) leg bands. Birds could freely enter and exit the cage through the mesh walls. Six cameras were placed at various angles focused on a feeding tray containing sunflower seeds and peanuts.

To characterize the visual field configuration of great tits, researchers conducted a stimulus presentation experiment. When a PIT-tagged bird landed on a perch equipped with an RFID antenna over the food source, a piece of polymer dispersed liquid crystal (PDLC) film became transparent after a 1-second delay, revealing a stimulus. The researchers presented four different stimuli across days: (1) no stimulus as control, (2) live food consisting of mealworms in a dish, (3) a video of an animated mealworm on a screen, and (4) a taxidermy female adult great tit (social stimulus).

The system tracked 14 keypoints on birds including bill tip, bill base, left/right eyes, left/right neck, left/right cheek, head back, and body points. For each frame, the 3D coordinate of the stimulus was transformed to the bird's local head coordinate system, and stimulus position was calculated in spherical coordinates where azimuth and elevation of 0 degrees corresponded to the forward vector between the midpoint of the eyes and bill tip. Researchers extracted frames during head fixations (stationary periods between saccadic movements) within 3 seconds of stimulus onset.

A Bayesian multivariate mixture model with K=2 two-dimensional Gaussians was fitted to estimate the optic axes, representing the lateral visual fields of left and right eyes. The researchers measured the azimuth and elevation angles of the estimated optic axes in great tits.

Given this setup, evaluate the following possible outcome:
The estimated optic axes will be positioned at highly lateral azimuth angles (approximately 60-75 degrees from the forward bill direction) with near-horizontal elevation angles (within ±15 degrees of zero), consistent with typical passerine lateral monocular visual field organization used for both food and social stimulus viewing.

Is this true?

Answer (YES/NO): YES